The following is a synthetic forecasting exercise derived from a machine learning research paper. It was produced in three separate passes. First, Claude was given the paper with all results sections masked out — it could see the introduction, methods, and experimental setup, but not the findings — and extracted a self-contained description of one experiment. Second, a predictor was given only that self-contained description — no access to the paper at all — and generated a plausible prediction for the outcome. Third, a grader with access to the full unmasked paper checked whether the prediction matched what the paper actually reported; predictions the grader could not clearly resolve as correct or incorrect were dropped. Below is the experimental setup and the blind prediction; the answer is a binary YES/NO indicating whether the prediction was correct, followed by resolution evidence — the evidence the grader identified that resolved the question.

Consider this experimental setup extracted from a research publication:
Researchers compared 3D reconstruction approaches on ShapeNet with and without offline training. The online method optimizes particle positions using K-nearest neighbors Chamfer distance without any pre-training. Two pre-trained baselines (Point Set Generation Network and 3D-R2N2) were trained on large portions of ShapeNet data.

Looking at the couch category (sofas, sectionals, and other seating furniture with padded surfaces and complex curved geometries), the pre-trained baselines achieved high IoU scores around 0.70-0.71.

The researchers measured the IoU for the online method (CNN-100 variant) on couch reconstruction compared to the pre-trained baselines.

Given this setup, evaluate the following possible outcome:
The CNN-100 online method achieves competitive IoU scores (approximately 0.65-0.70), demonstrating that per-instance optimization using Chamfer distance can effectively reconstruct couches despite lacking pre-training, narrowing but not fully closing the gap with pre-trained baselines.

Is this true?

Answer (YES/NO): NO